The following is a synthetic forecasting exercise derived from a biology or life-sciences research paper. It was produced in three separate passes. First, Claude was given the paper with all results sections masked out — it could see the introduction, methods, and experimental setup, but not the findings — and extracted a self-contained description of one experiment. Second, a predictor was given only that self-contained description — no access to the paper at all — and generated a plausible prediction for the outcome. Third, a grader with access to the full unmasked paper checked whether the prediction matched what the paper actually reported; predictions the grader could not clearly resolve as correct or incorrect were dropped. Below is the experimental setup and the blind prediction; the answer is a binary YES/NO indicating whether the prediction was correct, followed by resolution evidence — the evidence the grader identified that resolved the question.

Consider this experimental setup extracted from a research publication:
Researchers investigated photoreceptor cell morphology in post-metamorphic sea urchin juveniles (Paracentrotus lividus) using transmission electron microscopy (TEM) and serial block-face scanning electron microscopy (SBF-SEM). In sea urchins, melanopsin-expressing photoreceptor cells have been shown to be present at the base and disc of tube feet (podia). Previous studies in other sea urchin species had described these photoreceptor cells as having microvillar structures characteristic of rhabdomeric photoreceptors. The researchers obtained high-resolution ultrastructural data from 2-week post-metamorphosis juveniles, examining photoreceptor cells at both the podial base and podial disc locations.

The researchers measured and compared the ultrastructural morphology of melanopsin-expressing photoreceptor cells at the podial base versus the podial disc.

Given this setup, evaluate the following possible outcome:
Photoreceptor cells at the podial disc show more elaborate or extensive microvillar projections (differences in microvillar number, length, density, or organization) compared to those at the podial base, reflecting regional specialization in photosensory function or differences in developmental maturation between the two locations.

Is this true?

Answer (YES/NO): NO